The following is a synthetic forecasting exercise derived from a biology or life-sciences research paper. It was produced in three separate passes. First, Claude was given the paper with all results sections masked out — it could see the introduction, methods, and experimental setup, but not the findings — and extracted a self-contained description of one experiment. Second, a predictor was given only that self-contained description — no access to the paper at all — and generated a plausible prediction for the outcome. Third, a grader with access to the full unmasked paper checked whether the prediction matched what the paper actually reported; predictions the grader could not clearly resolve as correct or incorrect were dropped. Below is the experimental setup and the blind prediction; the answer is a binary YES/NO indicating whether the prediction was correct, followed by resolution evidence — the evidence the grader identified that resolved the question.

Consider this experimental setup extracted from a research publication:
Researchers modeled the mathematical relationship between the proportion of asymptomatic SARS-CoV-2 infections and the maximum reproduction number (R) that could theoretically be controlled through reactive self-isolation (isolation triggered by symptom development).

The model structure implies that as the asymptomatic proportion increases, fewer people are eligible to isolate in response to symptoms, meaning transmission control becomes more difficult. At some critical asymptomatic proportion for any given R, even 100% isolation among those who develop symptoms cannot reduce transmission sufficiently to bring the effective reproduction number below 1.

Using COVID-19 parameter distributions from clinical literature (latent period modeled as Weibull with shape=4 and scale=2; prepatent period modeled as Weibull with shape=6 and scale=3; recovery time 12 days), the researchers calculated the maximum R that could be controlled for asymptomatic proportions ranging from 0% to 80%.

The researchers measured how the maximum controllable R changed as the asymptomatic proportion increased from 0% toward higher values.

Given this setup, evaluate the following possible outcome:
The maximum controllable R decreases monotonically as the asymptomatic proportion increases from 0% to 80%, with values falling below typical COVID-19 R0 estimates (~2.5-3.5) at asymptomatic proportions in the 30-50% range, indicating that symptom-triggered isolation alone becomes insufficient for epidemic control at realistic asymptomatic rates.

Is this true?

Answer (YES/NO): NO